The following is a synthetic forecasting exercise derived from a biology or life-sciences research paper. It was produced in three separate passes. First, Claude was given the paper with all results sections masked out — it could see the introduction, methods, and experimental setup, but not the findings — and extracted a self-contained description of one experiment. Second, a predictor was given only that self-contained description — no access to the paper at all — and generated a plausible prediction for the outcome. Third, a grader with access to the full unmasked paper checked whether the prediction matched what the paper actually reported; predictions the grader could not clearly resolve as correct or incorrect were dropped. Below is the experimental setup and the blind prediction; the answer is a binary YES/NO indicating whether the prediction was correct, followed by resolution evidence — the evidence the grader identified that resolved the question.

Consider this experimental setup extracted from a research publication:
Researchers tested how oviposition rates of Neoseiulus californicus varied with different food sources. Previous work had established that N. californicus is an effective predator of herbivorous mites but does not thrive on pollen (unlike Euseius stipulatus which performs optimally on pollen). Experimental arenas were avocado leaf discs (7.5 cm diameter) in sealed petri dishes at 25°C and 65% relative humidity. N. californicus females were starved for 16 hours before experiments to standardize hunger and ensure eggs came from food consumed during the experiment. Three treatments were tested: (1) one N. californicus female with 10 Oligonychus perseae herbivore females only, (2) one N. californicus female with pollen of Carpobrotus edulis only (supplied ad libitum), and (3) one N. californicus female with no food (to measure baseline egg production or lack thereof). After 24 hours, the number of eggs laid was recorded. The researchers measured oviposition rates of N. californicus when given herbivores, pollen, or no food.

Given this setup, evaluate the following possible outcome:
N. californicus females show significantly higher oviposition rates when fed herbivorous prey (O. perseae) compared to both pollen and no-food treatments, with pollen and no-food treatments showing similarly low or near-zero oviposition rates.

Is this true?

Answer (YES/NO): YES